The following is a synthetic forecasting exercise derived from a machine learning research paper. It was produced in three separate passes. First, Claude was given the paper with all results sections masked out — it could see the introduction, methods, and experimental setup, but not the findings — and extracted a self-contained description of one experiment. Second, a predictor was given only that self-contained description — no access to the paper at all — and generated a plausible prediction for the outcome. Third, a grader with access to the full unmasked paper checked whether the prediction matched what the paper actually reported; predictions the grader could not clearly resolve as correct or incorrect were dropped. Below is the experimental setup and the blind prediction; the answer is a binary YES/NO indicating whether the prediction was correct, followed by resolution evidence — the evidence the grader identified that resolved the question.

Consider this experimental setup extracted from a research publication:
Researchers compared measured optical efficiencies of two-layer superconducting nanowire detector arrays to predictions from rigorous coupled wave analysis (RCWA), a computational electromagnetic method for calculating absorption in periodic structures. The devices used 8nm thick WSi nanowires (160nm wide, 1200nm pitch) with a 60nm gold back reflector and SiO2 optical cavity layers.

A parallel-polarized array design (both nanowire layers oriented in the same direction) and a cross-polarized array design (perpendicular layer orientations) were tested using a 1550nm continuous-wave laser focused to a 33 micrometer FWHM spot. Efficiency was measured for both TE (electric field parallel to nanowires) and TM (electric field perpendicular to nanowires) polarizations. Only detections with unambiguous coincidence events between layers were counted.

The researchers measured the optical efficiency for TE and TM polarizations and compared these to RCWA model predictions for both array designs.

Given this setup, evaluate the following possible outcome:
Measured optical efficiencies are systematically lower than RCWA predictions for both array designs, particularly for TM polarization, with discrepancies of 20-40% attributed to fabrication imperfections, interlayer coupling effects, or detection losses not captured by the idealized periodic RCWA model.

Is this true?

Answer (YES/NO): NO